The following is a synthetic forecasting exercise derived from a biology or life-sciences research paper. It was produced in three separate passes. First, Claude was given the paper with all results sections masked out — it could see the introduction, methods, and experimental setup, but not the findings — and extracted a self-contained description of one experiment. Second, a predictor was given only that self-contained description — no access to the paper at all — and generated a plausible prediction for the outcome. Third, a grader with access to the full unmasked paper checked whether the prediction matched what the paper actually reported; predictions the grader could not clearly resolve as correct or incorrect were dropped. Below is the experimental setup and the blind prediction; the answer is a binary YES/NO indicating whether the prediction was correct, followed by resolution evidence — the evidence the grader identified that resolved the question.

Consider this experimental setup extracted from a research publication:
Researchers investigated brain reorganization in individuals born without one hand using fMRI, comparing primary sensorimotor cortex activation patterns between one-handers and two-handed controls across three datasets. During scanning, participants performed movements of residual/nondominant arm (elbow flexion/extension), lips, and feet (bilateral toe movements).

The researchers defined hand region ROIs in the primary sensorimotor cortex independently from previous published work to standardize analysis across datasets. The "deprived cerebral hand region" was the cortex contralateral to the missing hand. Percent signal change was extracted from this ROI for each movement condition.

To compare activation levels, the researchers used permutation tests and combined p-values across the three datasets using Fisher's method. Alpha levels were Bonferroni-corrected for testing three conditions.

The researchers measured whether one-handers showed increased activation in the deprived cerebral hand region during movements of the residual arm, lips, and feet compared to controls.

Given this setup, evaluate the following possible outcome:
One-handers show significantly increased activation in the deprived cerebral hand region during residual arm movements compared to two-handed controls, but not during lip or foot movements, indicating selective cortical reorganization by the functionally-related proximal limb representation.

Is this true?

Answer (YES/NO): NO